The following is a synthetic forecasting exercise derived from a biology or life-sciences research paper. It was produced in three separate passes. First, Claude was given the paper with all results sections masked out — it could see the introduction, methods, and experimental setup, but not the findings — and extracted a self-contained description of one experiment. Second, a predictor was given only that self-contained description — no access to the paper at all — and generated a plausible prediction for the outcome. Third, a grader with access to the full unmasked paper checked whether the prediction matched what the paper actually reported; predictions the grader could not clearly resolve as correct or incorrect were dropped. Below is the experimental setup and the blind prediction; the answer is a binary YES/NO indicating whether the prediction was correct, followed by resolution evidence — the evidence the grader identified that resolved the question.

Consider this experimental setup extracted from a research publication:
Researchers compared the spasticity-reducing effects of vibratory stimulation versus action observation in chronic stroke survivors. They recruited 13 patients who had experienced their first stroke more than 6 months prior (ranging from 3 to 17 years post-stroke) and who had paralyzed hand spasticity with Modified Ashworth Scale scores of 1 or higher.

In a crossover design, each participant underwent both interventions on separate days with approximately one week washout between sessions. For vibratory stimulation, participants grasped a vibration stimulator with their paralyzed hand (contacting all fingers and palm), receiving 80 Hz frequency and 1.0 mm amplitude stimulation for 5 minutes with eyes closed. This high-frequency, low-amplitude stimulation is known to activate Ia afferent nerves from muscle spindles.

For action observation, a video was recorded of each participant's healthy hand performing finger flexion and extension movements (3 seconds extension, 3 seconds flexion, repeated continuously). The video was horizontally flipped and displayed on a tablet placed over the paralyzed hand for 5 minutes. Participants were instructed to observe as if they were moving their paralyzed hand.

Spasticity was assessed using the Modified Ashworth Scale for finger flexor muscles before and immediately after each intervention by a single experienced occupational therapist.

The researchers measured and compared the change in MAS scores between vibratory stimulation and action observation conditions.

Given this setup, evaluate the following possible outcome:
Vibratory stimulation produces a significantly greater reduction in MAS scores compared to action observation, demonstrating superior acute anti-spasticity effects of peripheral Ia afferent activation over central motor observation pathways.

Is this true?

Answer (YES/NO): YES